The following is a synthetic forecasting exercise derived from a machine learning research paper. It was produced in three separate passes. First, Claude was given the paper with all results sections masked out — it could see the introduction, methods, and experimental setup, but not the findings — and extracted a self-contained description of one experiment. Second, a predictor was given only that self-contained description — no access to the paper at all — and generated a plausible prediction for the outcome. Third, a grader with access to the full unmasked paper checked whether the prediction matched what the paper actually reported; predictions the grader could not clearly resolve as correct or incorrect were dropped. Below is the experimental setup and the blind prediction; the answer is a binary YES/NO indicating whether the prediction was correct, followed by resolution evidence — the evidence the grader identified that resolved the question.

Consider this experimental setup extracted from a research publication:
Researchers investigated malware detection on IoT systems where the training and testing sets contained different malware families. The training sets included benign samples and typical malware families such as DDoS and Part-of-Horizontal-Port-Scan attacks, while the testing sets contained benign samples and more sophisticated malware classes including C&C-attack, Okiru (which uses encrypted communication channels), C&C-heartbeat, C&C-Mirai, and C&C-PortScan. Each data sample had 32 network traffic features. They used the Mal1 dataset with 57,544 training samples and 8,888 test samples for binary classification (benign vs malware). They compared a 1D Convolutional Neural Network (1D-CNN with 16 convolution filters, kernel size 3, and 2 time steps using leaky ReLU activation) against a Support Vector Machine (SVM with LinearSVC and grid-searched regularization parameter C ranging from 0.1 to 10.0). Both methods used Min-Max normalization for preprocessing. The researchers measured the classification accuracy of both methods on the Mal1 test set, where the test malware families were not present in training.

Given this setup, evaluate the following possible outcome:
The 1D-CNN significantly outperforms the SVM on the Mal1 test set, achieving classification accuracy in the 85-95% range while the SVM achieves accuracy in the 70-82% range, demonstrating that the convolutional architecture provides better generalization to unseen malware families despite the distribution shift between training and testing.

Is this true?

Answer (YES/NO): NO